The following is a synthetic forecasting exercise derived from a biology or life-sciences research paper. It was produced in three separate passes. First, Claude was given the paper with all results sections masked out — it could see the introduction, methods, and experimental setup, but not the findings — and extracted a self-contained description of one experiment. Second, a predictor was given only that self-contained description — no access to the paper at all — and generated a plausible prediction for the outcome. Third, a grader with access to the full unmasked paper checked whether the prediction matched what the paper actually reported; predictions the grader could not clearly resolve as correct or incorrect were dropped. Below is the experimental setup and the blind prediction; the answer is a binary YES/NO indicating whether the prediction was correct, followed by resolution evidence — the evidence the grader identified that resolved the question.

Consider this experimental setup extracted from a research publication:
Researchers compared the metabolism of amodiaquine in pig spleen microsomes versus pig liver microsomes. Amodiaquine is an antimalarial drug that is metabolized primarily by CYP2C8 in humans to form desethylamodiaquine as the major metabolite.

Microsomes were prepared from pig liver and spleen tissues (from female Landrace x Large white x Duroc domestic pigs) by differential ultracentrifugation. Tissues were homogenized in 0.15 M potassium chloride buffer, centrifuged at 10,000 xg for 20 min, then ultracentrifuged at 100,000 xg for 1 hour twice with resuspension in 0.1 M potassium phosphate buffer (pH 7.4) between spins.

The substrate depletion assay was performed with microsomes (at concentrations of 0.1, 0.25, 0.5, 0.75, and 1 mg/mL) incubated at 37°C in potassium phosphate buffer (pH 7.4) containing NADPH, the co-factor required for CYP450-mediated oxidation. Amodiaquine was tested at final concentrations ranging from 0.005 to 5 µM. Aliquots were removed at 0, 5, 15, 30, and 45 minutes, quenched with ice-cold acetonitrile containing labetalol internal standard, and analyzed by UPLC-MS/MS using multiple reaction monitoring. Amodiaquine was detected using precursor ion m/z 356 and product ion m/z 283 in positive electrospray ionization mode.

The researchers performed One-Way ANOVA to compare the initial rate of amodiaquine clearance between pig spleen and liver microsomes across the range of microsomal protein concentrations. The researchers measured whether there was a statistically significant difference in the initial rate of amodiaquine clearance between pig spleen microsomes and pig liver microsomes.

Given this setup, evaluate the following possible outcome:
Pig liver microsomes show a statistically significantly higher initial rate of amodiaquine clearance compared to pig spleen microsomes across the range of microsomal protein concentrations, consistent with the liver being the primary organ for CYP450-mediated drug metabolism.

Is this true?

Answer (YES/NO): YES